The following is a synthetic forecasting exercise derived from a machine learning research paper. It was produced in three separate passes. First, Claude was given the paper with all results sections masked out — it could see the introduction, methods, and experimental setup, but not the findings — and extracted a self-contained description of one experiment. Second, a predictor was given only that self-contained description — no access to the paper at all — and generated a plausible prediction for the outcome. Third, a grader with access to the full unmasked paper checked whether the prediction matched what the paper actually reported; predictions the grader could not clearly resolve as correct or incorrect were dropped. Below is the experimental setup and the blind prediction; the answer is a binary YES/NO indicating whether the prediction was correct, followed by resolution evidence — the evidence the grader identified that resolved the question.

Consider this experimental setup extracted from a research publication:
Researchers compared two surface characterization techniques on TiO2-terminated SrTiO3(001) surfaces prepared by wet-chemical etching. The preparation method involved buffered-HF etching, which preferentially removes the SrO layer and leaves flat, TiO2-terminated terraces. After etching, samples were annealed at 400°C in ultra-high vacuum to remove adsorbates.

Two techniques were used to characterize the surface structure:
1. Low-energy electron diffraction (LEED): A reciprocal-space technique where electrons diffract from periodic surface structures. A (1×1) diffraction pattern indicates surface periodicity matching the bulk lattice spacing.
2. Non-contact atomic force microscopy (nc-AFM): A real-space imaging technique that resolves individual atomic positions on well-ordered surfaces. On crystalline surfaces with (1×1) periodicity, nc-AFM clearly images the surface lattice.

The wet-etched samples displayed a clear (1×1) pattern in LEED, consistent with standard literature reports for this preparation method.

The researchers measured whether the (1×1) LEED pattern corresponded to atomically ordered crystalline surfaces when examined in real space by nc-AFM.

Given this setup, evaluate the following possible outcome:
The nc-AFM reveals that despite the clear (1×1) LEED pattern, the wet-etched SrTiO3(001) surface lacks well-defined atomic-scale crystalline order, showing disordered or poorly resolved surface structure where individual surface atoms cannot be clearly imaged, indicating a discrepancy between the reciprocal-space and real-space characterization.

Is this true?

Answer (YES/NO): YES